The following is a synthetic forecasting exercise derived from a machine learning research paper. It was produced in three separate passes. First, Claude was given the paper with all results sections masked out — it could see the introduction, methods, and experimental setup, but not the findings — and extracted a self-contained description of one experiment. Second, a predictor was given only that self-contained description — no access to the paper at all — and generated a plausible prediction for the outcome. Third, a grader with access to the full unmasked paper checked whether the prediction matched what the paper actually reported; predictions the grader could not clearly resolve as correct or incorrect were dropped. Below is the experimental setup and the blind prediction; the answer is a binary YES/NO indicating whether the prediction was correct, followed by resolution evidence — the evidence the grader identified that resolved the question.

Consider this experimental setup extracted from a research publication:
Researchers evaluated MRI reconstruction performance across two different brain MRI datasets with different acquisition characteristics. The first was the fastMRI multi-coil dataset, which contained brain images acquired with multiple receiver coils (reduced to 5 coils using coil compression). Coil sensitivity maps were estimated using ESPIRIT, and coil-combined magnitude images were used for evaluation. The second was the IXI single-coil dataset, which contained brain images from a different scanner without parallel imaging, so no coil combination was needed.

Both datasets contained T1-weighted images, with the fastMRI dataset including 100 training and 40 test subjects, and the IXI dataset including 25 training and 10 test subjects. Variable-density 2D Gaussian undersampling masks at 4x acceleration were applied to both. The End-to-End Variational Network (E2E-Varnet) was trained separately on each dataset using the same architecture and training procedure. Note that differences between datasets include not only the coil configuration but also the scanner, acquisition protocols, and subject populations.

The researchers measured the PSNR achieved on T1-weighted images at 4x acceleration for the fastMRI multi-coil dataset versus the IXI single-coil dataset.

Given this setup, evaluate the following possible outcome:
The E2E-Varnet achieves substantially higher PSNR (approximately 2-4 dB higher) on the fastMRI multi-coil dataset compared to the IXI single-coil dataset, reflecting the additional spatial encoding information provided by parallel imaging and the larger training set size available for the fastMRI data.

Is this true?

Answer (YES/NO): NO